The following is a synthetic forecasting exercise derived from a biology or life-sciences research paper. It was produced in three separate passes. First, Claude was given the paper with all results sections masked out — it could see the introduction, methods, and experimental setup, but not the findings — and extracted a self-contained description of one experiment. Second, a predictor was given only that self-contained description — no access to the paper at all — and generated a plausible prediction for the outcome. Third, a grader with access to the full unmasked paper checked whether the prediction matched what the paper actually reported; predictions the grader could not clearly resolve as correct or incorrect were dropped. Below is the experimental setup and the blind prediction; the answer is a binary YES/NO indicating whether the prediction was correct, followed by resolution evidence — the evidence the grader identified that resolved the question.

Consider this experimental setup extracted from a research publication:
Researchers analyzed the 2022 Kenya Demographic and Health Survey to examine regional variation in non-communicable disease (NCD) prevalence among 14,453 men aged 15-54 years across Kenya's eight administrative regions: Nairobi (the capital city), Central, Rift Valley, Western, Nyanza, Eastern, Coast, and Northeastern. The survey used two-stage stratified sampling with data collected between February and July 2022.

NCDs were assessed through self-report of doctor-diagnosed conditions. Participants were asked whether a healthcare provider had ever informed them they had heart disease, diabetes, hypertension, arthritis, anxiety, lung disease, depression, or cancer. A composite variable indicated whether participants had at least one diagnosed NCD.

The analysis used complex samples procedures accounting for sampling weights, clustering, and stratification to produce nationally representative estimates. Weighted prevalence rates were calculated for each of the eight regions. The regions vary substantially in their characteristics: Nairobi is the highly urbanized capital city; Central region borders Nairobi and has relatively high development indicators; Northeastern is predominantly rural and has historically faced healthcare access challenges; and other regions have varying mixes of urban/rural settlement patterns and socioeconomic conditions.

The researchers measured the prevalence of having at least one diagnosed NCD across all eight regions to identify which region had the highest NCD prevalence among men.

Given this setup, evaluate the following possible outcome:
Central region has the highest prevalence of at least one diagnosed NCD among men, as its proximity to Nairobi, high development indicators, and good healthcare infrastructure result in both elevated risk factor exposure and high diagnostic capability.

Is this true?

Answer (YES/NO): NO